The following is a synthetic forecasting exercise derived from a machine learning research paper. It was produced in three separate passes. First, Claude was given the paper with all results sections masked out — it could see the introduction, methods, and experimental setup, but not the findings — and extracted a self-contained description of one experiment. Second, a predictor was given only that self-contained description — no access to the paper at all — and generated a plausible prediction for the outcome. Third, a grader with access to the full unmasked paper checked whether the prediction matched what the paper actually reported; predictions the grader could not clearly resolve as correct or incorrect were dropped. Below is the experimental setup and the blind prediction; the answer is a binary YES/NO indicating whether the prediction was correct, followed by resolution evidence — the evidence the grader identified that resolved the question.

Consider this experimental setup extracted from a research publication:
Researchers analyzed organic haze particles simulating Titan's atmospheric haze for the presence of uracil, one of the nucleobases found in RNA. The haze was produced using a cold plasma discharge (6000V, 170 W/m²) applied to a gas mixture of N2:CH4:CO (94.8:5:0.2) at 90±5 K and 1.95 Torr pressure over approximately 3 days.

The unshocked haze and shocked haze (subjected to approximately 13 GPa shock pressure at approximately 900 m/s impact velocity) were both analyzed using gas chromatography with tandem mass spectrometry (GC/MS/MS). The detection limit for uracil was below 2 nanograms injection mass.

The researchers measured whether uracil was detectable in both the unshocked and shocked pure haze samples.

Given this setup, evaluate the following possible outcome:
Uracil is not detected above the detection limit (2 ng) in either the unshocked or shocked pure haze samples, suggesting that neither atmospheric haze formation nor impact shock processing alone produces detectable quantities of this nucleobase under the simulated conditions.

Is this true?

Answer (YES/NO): NO